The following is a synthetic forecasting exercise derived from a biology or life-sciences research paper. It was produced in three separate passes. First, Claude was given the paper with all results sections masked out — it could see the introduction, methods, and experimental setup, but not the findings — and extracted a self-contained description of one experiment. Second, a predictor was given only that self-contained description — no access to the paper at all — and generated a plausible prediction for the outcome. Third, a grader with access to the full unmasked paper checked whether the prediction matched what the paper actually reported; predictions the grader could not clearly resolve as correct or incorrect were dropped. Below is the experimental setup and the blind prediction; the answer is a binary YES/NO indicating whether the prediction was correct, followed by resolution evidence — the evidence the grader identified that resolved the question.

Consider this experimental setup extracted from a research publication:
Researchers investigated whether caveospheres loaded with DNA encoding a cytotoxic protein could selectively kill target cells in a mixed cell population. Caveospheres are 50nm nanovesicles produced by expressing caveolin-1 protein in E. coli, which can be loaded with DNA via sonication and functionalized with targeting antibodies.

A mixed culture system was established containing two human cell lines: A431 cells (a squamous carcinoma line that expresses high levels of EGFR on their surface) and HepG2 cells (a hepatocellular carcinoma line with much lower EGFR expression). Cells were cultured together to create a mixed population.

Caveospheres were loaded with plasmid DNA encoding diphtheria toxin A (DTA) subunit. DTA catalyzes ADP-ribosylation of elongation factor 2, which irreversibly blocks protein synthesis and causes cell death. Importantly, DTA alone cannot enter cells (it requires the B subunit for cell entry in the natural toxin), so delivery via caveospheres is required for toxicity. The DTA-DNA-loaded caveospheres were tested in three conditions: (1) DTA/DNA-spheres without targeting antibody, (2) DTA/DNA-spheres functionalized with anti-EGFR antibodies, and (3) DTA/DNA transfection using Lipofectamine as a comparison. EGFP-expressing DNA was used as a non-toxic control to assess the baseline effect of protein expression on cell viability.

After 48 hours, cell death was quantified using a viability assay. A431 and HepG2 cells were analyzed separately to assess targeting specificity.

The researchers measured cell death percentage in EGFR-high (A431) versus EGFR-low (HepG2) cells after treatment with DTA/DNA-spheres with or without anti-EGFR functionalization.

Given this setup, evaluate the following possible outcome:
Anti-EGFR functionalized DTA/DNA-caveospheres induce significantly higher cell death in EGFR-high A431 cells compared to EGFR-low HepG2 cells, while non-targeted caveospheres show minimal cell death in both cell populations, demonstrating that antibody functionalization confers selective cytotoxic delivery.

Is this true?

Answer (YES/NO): YES